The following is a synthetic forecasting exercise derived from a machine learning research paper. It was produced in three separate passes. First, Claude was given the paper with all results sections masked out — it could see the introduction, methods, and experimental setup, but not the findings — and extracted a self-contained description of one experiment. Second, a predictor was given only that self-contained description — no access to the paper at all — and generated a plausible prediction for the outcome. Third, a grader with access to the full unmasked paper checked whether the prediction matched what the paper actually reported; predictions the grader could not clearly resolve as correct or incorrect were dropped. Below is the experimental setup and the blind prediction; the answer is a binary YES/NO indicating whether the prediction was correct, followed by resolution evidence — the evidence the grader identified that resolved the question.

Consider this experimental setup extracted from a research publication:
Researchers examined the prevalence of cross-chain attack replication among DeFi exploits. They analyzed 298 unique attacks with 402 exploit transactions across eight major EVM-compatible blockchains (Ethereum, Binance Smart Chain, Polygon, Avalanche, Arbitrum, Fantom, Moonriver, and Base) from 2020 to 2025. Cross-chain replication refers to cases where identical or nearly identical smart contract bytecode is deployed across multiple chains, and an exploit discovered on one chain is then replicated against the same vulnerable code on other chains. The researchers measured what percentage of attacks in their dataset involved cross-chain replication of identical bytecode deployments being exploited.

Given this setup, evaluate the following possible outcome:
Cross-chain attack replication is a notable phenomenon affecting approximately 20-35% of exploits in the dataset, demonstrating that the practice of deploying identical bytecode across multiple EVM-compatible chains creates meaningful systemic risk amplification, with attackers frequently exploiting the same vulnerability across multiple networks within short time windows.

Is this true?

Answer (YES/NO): NO